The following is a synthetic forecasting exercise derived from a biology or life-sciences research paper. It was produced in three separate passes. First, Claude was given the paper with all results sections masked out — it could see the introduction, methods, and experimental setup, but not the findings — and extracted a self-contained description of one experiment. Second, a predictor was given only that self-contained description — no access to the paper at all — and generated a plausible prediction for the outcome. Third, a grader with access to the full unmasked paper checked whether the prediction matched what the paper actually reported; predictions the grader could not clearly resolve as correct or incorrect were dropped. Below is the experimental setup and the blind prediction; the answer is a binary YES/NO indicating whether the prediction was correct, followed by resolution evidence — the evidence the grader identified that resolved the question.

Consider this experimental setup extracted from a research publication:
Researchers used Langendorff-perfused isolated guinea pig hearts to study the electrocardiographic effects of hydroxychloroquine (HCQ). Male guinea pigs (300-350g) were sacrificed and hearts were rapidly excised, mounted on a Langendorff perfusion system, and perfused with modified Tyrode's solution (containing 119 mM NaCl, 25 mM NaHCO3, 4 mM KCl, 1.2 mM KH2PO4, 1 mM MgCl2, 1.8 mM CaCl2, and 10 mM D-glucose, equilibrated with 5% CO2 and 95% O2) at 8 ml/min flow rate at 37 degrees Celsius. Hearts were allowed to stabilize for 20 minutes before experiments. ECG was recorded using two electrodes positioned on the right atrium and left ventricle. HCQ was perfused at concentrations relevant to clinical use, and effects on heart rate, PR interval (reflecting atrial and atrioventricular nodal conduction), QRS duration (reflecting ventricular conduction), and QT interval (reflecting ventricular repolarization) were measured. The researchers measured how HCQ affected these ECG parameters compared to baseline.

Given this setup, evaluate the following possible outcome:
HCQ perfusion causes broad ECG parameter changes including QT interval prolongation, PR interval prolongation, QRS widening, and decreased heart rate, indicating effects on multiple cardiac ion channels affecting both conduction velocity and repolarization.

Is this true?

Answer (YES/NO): YES